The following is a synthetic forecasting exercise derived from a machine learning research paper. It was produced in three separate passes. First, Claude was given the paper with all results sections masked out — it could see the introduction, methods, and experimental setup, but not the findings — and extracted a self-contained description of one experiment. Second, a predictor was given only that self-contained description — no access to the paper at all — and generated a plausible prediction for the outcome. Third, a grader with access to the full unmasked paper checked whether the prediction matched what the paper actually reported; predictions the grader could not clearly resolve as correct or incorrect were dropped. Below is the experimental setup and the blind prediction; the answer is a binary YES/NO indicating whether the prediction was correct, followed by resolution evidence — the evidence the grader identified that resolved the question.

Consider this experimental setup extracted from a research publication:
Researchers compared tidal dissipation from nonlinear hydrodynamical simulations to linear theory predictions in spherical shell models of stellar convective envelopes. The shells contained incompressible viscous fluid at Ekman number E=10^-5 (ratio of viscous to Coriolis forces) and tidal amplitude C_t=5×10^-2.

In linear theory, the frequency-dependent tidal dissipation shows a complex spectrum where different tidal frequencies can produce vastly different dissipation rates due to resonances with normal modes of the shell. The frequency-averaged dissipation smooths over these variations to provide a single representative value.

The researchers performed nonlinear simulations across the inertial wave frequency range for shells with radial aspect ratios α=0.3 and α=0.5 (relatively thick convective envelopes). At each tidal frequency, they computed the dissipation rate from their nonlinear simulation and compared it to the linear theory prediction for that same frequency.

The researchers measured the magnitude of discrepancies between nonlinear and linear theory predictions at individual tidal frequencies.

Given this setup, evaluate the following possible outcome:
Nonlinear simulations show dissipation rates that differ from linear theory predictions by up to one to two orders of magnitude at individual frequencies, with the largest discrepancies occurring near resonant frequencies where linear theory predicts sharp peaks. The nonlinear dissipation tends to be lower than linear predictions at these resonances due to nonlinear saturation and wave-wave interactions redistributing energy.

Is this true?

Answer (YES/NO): NO